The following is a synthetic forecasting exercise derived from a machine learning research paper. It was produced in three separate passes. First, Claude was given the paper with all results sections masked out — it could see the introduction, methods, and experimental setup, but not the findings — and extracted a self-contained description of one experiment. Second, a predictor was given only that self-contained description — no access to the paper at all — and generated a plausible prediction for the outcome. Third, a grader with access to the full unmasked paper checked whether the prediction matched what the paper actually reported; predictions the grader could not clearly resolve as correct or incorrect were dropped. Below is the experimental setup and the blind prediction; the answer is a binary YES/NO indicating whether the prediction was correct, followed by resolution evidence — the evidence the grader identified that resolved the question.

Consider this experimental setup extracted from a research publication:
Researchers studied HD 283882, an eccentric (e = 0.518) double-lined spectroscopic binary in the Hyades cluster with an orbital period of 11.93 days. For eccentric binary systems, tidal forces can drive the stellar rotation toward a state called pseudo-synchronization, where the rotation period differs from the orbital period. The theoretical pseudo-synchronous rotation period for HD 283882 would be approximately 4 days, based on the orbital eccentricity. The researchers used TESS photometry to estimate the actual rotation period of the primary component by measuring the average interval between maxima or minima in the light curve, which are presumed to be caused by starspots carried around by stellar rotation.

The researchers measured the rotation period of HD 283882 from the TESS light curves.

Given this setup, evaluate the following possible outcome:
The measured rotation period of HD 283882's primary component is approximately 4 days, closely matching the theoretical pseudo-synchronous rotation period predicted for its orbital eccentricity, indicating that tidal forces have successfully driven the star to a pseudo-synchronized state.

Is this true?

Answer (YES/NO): NO